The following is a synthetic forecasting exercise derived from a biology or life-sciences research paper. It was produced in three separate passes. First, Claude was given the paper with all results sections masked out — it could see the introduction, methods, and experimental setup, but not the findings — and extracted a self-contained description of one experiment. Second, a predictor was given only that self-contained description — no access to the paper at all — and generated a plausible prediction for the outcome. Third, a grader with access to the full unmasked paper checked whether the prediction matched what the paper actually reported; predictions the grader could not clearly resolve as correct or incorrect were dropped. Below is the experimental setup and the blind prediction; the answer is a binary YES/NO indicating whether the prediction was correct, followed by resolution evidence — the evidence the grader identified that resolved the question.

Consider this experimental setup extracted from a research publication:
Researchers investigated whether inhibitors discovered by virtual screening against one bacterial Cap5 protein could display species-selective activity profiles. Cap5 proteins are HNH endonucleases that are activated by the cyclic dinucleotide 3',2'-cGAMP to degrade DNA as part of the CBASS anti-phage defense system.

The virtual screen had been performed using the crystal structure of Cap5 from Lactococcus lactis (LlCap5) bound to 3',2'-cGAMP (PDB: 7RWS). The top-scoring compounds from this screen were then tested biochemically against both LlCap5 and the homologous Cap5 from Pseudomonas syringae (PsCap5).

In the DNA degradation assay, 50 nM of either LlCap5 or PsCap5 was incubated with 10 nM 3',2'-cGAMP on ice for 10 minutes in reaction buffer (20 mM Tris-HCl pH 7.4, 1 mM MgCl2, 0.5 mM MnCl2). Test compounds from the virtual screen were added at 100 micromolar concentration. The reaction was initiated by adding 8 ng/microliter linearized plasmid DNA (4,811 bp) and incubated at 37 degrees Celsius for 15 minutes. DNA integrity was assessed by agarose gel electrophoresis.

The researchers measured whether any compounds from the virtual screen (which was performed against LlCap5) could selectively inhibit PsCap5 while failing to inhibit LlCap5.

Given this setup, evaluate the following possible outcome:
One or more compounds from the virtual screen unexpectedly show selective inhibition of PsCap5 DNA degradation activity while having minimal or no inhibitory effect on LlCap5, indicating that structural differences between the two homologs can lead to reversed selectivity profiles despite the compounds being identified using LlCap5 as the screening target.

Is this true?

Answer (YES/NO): YES